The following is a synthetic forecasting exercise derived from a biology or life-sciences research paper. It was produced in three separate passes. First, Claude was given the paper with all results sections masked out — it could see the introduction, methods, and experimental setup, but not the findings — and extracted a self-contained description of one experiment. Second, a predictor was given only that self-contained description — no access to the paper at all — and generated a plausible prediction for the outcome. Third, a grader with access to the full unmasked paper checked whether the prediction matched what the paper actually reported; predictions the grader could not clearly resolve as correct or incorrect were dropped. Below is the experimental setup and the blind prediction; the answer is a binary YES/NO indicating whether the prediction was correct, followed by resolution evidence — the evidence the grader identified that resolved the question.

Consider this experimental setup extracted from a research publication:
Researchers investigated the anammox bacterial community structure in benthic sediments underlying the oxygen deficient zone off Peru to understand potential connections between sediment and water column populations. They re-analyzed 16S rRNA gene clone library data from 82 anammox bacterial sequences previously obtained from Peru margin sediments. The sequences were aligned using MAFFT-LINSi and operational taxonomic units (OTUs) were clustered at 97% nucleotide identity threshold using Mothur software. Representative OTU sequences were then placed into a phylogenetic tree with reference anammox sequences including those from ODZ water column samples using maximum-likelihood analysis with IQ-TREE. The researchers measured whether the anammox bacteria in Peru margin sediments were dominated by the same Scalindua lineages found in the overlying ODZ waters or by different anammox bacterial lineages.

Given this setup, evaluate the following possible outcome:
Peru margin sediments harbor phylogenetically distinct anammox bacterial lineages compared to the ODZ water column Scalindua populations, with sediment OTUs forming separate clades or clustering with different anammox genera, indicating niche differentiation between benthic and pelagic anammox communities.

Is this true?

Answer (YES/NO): NO